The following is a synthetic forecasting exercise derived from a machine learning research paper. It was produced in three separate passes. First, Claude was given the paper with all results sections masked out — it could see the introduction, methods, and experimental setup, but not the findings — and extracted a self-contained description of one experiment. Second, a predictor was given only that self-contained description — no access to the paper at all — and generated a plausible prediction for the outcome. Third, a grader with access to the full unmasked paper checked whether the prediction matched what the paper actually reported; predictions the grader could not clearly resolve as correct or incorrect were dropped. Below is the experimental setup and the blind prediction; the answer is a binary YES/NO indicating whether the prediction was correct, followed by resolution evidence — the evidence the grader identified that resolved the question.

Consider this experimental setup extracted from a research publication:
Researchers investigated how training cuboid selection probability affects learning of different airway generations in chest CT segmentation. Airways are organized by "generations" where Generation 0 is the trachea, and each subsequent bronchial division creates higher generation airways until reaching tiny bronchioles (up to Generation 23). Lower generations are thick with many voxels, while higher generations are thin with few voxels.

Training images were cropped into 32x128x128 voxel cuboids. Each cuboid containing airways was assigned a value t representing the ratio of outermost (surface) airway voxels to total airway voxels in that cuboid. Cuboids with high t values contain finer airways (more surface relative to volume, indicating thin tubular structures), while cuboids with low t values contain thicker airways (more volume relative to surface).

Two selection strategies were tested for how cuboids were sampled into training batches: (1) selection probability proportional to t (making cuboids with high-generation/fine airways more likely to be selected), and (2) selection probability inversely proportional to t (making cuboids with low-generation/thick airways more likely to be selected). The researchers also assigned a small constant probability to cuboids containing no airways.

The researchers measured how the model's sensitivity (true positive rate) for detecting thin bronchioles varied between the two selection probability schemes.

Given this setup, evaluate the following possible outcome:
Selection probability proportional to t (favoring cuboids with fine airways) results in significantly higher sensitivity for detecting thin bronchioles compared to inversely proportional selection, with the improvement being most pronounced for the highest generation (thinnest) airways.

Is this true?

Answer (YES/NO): NO